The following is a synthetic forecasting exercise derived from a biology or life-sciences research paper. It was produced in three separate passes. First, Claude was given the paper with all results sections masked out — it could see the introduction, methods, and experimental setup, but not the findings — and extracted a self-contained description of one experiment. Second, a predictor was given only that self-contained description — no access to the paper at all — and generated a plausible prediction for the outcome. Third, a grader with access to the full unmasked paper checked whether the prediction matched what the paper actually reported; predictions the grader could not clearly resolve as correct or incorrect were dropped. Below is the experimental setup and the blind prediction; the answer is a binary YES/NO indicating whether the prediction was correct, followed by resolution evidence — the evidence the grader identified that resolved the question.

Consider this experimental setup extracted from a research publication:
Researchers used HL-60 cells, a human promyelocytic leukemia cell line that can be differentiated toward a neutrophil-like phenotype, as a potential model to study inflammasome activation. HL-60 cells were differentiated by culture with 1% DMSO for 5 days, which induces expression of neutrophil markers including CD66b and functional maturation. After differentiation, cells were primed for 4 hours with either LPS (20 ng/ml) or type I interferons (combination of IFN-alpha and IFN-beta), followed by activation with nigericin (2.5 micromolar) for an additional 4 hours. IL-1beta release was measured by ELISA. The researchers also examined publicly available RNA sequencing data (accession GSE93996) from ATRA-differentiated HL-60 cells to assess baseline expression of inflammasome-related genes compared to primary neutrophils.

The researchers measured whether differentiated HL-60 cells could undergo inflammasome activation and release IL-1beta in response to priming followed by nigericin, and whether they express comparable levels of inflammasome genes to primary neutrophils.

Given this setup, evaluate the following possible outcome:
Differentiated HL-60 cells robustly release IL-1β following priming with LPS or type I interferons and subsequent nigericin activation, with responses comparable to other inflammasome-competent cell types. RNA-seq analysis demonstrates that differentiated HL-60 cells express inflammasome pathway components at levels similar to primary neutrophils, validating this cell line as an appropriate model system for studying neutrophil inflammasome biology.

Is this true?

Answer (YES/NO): NO